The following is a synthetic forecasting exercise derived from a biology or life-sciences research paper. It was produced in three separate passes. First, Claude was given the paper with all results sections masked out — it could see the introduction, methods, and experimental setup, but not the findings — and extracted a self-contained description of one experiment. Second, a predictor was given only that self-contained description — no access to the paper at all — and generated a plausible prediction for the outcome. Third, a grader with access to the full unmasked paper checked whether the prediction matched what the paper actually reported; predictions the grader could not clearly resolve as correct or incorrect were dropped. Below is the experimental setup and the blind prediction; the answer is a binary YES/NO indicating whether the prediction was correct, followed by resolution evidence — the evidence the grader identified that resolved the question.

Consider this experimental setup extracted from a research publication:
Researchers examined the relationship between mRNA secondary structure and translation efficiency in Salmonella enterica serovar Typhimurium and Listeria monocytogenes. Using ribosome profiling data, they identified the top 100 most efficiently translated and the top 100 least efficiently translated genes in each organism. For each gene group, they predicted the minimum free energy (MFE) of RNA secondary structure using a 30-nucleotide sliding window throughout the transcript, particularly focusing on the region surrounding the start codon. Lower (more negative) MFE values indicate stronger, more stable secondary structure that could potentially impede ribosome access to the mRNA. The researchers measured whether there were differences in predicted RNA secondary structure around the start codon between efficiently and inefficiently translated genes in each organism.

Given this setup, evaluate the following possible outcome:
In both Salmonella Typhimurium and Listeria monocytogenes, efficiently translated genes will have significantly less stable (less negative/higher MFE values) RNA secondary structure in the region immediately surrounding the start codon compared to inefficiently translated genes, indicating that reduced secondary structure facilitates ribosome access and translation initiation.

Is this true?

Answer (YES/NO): NO